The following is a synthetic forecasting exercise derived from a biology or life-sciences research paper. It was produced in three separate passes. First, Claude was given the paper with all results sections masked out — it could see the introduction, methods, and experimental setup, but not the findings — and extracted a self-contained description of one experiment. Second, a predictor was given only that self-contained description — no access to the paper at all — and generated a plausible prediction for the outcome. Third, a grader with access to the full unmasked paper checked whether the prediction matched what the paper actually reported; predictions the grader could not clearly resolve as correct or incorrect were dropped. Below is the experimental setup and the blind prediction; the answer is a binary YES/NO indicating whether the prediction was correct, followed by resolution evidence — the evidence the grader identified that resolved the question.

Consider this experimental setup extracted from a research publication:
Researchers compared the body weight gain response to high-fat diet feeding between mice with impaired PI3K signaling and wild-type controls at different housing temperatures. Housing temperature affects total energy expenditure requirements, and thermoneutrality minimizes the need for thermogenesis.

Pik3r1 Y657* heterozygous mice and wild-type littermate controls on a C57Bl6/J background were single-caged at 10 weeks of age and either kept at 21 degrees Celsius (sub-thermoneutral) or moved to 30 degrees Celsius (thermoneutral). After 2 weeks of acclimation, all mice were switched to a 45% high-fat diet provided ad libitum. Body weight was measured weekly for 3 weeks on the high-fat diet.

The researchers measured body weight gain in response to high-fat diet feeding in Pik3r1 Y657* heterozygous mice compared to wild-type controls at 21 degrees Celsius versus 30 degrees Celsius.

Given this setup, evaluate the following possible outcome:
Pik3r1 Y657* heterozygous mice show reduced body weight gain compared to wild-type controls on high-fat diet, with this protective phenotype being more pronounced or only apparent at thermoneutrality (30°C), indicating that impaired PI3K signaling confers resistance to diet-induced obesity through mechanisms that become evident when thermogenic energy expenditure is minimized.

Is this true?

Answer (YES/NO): NO